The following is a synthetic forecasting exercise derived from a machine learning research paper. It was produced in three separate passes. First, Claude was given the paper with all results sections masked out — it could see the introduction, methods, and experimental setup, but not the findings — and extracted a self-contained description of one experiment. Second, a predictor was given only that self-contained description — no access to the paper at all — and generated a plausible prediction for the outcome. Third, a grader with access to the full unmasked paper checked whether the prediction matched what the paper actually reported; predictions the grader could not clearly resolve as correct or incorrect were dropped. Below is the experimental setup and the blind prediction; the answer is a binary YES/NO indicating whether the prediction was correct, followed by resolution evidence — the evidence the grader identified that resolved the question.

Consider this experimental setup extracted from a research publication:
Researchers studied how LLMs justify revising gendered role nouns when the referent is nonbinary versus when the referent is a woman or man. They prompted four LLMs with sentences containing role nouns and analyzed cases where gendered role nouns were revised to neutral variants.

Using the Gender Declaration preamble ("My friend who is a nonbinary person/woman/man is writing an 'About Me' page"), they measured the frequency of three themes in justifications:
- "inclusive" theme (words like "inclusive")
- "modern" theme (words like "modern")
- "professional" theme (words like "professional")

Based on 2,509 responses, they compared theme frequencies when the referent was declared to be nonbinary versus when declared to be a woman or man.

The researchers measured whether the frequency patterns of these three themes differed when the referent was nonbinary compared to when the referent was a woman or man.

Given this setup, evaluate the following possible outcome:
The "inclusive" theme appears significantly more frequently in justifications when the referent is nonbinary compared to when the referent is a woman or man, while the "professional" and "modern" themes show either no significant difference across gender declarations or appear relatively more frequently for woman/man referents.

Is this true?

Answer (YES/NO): YES